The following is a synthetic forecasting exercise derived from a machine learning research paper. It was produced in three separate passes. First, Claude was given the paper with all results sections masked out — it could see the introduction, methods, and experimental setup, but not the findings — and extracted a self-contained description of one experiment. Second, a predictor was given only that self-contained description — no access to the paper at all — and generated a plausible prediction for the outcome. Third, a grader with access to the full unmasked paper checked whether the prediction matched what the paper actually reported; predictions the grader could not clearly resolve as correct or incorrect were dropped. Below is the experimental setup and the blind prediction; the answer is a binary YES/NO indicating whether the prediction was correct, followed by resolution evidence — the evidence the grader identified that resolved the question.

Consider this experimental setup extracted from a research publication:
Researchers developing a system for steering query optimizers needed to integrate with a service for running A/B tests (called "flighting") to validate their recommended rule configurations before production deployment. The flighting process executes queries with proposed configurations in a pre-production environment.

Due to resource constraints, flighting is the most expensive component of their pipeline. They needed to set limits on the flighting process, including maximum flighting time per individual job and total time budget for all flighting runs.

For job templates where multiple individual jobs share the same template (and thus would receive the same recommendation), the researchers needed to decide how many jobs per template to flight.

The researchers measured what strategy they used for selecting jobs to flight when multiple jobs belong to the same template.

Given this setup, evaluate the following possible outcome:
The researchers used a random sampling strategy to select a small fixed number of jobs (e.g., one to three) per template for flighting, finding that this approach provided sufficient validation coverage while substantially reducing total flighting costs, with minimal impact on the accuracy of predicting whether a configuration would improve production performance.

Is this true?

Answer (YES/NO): NO